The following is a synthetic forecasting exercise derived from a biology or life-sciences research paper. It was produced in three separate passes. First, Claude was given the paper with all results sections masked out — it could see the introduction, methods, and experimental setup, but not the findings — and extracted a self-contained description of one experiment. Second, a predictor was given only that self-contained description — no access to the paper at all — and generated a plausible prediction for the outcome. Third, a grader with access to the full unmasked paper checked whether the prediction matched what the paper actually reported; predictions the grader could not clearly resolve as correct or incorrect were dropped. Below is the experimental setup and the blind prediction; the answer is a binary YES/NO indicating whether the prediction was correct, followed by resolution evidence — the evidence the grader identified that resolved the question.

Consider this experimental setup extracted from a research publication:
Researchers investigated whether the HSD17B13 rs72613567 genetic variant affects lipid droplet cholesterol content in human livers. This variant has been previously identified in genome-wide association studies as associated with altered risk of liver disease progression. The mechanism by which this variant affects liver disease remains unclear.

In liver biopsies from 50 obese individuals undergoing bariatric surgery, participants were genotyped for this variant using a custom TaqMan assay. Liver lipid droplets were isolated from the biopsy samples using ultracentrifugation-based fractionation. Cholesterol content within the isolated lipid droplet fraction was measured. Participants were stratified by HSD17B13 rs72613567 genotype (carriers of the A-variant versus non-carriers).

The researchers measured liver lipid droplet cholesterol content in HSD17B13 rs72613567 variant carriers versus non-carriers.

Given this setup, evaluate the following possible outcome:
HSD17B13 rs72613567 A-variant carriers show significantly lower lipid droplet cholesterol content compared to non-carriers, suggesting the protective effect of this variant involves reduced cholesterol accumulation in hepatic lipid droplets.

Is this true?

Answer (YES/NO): YES